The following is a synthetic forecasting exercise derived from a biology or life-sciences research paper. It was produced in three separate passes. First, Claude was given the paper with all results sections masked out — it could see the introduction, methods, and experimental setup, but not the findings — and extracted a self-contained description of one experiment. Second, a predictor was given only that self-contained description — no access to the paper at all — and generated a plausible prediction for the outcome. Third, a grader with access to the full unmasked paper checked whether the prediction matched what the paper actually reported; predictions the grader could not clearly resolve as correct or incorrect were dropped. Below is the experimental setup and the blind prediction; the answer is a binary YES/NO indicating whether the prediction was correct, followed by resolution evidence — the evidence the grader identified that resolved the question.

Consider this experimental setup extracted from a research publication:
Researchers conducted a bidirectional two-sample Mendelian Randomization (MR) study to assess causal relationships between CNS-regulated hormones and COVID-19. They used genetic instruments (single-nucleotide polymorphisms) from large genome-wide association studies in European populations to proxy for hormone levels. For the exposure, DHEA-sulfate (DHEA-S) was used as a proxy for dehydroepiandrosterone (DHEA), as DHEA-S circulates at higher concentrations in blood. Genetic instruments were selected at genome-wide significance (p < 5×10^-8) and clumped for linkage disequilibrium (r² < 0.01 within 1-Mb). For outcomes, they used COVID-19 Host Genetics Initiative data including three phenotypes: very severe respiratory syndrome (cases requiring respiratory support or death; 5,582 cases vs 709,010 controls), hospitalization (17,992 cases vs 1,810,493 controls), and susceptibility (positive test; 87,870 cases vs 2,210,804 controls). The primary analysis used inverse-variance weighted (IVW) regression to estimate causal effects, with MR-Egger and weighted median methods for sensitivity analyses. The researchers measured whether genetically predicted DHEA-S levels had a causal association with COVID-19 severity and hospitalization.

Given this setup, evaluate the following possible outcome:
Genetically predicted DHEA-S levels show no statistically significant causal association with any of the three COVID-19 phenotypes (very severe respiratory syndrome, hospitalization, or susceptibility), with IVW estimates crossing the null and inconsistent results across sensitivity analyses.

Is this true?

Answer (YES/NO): NO